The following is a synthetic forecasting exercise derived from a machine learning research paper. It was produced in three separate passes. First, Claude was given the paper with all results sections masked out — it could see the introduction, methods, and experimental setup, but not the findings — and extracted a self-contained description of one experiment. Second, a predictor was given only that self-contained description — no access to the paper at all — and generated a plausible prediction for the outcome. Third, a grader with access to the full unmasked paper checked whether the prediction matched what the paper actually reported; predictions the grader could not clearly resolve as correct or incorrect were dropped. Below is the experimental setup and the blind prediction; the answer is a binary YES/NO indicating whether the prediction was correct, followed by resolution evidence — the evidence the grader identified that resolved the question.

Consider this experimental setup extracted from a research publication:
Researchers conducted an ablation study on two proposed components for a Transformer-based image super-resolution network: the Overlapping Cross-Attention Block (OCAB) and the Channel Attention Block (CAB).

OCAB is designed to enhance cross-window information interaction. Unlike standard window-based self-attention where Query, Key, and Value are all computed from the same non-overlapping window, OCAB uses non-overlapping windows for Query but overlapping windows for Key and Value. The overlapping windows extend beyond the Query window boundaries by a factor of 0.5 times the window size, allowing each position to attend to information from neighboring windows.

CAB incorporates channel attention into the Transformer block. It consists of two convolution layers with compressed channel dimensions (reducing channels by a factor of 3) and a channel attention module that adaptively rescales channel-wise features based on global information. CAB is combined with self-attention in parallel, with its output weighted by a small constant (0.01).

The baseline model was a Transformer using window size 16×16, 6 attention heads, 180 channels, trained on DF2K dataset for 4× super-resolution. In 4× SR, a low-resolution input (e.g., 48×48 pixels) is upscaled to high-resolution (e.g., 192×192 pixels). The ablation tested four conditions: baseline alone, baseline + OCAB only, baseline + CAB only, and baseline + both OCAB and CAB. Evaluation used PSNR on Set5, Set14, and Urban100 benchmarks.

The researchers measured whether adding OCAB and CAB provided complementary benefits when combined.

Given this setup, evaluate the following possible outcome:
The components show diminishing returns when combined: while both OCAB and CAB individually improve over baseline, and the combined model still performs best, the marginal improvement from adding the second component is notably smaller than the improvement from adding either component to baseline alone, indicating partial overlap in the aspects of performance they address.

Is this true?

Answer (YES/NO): NO